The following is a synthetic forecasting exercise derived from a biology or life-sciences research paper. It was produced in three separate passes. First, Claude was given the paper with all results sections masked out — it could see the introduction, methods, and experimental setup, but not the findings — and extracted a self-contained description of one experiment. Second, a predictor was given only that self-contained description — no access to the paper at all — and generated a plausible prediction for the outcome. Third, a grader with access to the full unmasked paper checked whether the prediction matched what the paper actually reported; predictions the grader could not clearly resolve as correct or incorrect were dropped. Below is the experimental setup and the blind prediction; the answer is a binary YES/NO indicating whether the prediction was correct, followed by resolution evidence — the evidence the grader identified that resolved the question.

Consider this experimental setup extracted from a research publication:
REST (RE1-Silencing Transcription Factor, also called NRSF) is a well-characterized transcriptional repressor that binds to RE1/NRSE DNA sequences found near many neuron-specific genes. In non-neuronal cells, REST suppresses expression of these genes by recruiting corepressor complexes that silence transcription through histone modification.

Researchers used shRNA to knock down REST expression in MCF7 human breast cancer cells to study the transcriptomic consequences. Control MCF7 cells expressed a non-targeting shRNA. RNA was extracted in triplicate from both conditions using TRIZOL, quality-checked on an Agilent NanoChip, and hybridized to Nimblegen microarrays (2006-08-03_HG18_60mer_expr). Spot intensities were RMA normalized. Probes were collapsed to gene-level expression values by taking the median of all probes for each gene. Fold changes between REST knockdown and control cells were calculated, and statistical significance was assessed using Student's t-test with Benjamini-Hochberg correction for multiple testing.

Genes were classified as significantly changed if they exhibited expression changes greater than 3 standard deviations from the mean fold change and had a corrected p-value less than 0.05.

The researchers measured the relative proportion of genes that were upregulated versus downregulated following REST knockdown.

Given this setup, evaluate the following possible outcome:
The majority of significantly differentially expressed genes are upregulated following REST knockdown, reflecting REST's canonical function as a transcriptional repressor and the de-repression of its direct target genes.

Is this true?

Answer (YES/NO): YES